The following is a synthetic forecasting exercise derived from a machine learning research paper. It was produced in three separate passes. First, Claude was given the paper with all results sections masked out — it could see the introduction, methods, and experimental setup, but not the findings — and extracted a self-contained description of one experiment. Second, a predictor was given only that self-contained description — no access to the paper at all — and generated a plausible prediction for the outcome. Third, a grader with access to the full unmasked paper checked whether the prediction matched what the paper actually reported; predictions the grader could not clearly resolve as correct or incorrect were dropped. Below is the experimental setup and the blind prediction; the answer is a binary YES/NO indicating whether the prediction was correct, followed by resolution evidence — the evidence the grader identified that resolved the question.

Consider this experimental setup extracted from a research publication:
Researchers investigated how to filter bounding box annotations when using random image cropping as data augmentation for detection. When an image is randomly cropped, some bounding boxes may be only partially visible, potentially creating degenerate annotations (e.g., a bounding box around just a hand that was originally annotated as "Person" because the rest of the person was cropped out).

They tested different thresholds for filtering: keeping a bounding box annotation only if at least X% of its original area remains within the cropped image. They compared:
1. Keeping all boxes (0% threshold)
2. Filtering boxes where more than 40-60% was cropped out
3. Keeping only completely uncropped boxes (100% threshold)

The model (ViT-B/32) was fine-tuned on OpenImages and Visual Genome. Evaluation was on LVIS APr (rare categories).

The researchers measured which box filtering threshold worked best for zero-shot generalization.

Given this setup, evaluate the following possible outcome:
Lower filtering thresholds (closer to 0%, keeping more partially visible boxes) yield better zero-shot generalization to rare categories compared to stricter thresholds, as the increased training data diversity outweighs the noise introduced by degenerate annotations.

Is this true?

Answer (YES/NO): NO